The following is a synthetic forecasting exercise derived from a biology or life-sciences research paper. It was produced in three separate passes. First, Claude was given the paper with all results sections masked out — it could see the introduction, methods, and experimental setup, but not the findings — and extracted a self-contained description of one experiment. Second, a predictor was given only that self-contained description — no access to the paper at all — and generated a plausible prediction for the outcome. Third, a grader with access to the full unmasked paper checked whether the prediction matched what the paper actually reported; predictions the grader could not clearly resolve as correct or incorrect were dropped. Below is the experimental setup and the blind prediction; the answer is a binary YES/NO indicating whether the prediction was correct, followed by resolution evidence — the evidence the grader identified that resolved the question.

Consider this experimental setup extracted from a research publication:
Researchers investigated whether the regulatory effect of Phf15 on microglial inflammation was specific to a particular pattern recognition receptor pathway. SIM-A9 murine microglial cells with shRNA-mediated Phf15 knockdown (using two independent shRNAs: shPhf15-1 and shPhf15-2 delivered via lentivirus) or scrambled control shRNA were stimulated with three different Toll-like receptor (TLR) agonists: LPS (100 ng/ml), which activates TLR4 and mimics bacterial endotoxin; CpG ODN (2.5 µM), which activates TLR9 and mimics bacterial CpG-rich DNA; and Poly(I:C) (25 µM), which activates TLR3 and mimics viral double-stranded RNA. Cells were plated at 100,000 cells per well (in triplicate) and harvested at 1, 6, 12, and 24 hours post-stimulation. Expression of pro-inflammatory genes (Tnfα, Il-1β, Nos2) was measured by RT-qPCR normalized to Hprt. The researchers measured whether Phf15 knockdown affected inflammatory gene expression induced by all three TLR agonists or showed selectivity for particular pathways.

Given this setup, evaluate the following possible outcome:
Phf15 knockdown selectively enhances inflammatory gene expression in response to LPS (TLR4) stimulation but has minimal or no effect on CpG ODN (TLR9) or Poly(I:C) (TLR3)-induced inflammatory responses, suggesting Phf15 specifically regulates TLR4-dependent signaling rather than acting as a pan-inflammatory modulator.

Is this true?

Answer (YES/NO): NO